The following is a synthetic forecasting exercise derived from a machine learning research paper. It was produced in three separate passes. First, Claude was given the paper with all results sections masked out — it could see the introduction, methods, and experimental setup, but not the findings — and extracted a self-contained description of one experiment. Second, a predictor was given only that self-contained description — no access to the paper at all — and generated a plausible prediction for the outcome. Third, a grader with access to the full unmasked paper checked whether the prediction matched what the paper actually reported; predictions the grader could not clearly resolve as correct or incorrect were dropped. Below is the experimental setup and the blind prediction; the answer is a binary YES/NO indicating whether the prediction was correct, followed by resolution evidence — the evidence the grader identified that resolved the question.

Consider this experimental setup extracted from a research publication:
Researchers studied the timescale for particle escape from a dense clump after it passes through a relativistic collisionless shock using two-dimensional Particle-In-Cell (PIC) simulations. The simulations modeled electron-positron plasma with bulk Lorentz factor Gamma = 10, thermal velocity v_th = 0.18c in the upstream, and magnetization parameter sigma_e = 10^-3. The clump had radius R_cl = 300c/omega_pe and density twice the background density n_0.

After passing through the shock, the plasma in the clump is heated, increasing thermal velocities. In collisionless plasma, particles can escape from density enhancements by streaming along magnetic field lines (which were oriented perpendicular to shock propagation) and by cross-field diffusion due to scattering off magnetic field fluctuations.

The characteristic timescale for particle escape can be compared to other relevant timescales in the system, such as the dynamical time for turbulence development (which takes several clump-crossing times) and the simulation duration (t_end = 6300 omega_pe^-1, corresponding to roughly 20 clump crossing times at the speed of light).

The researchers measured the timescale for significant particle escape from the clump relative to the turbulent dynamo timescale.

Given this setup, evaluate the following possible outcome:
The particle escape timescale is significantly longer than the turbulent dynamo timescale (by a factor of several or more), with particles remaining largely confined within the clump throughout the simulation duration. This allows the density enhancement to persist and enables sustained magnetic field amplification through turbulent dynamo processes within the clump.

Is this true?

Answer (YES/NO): NO